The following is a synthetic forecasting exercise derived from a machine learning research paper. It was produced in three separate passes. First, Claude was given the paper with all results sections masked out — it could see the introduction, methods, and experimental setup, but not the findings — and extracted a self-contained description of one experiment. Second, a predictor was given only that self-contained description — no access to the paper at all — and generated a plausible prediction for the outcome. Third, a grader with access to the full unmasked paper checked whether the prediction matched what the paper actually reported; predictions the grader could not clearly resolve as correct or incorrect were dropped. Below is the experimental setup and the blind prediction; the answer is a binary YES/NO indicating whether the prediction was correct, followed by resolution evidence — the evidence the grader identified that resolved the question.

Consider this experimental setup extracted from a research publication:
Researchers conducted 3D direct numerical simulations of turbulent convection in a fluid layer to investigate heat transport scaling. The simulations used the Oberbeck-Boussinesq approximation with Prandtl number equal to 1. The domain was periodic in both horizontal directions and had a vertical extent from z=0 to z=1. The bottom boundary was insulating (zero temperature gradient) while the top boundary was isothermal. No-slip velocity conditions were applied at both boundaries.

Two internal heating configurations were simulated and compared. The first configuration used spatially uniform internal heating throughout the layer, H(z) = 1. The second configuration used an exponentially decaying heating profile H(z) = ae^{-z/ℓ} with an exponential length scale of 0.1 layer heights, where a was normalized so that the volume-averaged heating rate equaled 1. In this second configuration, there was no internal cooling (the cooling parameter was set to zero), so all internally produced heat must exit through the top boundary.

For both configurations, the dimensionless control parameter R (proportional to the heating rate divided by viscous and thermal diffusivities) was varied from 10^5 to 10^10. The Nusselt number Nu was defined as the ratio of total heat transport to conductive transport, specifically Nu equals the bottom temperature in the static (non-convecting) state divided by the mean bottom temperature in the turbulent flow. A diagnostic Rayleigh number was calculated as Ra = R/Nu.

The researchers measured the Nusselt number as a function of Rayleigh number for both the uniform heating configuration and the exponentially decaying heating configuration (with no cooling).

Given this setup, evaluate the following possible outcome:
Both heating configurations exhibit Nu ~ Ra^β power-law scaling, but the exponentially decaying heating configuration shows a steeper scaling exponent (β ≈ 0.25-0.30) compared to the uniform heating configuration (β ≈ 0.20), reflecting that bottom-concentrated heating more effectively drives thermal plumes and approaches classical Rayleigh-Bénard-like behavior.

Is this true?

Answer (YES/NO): NO